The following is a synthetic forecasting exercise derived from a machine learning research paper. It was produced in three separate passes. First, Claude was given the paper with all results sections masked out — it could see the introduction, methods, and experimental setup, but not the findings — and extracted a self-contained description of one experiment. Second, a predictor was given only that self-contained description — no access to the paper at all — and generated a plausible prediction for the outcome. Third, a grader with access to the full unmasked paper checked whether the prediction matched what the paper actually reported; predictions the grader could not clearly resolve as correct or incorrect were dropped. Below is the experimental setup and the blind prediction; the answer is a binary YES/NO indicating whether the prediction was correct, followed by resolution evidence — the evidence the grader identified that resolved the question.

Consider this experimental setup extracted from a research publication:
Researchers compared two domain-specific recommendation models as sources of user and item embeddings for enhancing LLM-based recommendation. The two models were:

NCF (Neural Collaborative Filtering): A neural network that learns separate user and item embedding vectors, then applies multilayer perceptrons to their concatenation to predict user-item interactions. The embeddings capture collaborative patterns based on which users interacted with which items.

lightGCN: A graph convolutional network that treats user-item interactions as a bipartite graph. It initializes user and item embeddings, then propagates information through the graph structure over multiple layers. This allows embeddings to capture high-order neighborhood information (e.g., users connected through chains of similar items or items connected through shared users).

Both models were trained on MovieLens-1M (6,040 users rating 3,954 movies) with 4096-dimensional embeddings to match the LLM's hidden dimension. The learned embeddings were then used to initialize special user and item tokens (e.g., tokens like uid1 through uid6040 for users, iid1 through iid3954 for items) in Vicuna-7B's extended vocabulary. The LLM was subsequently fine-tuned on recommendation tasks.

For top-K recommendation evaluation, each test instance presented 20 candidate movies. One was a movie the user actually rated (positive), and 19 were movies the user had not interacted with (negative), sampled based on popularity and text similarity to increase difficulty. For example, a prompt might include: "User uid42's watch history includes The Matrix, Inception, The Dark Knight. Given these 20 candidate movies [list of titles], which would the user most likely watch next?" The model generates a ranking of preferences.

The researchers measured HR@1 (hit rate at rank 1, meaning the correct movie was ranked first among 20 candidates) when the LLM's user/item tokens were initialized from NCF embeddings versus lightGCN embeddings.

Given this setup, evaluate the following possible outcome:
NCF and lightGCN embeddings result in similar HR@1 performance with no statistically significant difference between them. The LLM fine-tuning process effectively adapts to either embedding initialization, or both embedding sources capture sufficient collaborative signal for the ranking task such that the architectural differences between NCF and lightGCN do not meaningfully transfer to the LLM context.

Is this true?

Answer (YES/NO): NO